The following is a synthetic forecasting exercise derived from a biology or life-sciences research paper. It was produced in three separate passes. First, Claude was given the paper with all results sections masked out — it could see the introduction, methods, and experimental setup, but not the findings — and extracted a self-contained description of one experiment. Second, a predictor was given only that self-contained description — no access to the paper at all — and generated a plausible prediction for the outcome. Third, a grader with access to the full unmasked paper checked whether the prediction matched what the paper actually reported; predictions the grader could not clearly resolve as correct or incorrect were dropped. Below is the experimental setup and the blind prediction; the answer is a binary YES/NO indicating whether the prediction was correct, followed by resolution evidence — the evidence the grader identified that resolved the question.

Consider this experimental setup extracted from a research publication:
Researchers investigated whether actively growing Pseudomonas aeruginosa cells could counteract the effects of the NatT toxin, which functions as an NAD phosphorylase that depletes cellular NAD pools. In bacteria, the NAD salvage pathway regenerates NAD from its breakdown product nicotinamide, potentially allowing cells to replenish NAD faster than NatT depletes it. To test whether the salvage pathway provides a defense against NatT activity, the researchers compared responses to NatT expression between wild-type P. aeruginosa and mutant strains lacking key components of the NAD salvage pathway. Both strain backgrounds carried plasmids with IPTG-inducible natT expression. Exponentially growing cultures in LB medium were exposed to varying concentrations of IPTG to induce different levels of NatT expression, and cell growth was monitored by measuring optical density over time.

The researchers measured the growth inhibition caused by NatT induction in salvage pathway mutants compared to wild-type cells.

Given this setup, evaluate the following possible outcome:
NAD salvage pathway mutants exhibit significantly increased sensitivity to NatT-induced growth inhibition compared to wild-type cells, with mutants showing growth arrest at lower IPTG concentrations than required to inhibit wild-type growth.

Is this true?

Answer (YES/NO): YES